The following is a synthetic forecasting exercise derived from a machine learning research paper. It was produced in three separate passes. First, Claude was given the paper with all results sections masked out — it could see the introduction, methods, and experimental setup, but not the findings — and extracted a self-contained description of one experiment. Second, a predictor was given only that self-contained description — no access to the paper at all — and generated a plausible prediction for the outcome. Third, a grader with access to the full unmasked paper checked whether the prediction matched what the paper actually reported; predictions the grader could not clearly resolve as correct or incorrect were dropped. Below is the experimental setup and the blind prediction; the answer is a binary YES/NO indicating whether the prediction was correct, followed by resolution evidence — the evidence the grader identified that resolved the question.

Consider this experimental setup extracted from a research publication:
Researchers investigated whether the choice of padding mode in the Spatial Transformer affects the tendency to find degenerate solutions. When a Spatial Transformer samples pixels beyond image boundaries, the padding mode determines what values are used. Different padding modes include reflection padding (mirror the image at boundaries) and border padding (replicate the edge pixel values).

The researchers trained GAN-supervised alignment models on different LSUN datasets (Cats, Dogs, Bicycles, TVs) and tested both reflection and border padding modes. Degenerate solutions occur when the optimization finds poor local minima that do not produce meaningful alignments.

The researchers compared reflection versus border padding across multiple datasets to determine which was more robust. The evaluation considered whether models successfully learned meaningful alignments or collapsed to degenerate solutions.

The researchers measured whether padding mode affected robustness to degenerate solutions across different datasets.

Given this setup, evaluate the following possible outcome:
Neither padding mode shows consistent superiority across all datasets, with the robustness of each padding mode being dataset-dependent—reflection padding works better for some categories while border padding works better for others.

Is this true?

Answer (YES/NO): NO